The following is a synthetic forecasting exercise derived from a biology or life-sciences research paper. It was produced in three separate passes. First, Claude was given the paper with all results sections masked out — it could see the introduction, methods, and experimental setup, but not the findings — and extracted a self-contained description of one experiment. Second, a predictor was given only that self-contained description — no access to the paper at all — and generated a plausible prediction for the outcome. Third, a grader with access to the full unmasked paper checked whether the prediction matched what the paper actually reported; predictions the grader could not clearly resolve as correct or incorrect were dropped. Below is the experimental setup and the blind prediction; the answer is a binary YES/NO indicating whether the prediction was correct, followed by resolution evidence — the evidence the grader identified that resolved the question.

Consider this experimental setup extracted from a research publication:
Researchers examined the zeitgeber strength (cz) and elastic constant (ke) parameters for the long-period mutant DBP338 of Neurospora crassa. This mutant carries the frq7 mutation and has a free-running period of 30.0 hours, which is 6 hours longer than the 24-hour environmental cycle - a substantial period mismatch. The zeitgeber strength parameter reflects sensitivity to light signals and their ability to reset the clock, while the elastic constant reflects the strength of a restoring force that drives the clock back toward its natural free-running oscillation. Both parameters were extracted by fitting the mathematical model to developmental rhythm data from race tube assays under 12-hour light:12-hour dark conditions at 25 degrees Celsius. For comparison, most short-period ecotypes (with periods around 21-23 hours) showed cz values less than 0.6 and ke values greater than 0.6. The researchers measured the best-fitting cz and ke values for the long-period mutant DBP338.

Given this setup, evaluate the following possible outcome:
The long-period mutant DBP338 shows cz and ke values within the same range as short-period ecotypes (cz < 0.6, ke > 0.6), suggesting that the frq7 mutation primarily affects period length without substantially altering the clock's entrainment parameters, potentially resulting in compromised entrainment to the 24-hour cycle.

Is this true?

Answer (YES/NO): NO